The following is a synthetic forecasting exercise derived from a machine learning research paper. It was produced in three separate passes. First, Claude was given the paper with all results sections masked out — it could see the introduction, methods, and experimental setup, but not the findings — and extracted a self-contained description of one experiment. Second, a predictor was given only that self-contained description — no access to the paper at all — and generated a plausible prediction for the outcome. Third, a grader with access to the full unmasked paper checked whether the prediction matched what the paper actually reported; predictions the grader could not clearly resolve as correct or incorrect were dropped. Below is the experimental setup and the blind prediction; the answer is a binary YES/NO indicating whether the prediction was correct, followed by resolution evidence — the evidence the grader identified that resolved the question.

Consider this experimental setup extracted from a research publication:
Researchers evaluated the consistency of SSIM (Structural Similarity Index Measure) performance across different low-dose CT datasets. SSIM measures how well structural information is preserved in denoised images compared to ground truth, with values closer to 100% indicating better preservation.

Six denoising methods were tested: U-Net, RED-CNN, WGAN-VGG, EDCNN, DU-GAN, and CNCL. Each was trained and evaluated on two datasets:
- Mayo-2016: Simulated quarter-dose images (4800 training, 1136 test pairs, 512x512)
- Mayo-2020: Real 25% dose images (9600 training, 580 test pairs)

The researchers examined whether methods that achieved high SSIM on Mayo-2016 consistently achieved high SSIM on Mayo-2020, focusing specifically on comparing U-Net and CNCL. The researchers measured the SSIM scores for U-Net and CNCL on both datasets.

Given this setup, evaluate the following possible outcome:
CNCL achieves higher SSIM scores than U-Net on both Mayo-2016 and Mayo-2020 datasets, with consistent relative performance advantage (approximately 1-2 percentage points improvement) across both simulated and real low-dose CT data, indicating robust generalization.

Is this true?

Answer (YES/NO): NO